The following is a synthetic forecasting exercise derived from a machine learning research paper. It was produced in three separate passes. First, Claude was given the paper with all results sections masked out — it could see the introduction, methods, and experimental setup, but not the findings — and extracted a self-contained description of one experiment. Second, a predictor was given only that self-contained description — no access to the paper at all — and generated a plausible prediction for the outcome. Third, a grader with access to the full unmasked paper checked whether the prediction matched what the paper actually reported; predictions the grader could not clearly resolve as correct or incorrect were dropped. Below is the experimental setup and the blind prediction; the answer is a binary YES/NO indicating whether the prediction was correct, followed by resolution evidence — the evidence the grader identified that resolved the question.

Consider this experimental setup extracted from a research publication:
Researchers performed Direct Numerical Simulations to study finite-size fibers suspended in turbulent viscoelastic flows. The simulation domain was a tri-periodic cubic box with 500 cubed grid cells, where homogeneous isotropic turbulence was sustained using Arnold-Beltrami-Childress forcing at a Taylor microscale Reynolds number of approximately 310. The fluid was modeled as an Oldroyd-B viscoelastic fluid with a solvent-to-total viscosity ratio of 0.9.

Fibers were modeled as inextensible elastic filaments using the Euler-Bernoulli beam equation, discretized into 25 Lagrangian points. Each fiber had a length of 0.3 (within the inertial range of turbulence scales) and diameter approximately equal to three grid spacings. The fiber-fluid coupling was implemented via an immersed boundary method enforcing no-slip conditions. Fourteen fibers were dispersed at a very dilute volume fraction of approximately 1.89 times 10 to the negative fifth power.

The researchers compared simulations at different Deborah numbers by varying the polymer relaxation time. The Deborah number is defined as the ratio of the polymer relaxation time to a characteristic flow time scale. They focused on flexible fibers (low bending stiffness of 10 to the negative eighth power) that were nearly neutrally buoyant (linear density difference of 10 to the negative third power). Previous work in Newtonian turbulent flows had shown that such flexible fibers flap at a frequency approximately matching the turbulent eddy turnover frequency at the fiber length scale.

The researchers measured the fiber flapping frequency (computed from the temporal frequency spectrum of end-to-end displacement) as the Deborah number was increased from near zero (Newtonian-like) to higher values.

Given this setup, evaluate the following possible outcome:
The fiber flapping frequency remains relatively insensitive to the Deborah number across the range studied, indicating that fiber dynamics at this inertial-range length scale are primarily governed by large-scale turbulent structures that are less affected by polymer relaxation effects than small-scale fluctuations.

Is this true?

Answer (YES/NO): NO